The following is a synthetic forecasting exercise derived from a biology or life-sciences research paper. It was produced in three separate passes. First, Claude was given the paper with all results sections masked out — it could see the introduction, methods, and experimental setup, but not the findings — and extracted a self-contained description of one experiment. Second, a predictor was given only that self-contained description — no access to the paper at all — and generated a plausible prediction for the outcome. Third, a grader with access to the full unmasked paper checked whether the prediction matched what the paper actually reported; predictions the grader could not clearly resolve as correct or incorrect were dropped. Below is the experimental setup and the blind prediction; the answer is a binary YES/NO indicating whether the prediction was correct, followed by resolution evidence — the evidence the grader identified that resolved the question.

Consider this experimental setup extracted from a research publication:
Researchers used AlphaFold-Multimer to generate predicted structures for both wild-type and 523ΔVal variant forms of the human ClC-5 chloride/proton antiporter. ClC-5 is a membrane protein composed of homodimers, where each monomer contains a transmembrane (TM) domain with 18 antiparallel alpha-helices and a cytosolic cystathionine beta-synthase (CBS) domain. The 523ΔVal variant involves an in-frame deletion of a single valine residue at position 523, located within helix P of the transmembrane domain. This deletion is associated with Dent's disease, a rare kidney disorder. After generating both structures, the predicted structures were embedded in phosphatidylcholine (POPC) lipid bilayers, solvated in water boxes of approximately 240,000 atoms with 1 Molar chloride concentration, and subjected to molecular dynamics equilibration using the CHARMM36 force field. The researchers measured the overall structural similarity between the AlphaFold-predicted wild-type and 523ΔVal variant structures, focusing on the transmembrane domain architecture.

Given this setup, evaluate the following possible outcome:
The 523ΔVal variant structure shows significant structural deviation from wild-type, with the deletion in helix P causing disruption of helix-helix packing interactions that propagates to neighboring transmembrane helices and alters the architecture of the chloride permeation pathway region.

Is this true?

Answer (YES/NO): NO